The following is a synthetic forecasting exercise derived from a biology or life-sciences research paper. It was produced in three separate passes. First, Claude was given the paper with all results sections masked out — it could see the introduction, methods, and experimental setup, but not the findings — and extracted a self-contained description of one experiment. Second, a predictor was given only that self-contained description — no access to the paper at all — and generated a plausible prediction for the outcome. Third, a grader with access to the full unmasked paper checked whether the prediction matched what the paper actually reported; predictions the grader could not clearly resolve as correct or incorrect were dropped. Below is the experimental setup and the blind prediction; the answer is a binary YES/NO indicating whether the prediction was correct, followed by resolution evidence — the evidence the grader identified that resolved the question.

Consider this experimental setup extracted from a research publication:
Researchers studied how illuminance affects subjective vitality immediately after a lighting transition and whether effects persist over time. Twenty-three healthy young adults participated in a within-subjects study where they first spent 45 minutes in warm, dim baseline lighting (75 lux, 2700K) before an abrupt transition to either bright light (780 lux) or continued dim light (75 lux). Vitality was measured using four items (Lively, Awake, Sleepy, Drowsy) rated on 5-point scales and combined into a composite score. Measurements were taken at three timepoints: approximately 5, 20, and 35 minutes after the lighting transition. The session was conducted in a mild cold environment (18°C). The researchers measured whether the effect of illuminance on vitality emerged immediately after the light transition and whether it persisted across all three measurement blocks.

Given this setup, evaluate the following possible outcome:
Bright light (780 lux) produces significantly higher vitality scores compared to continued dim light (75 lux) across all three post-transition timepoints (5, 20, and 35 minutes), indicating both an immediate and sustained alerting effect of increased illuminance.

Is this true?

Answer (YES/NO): NO